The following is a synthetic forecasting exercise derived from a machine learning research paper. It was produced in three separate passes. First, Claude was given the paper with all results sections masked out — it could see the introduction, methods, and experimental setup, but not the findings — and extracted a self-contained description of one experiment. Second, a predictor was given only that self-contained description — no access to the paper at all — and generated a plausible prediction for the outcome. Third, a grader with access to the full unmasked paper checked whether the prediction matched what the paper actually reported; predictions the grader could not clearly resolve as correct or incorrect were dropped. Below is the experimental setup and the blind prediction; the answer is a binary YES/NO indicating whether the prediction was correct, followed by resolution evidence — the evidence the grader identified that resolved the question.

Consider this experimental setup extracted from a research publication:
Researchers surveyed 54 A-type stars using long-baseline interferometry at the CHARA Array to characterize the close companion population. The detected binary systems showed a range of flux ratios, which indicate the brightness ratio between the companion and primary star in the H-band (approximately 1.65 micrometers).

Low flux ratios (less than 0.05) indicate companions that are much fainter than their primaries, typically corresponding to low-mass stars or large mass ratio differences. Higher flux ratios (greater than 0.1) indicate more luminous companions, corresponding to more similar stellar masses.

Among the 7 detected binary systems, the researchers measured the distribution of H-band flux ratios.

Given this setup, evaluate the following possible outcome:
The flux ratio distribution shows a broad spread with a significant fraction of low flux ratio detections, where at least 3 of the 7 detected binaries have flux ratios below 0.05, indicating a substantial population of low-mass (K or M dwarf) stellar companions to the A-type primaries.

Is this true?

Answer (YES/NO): YES